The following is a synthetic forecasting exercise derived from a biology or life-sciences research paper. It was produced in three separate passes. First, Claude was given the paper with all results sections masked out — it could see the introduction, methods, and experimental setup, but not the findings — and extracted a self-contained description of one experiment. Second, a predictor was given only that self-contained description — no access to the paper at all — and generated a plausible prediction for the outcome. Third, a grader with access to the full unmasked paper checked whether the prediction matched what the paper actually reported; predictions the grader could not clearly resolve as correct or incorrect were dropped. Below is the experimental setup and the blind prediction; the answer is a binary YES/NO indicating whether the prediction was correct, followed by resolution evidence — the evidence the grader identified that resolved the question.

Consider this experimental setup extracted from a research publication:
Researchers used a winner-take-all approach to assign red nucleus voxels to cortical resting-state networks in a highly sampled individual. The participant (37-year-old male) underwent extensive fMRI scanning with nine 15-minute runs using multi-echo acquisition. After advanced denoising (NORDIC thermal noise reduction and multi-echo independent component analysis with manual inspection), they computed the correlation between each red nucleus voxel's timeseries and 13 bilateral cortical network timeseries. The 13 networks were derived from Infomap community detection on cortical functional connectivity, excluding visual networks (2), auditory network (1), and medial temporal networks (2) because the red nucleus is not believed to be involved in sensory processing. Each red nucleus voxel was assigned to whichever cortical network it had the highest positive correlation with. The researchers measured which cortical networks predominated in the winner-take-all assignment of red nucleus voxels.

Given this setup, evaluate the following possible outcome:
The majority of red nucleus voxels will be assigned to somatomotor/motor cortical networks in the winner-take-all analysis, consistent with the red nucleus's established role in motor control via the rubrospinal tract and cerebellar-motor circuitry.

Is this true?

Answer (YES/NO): NO